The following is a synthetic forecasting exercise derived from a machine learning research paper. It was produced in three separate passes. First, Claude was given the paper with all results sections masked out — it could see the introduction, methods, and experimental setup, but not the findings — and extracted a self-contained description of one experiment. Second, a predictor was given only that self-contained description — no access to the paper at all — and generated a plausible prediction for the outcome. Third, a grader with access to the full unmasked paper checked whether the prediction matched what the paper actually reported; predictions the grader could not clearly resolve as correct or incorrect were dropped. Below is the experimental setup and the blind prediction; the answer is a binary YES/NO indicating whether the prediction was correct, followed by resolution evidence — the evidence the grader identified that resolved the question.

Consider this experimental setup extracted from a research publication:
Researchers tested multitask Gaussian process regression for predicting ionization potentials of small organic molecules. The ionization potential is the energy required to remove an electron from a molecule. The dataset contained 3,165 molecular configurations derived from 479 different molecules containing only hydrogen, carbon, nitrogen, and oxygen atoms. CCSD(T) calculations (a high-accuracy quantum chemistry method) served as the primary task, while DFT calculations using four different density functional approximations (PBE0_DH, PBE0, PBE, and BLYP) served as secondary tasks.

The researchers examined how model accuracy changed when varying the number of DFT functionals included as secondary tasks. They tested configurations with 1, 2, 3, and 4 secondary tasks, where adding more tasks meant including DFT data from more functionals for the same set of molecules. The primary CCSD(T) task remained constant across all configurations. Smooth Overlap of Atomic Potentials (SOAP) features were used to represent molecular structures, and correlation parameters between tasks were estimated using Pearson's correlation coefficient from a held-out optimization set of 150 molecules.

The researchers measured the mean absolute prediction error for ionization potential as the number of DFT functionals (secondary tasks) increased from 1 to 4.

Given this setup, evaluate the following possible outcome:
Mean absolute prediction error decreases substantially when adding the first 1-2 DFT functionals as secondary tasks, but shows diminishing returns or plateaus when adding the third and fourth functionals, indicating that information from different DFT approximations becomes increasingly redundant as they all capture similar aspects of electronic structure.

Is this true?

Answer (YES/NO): NO